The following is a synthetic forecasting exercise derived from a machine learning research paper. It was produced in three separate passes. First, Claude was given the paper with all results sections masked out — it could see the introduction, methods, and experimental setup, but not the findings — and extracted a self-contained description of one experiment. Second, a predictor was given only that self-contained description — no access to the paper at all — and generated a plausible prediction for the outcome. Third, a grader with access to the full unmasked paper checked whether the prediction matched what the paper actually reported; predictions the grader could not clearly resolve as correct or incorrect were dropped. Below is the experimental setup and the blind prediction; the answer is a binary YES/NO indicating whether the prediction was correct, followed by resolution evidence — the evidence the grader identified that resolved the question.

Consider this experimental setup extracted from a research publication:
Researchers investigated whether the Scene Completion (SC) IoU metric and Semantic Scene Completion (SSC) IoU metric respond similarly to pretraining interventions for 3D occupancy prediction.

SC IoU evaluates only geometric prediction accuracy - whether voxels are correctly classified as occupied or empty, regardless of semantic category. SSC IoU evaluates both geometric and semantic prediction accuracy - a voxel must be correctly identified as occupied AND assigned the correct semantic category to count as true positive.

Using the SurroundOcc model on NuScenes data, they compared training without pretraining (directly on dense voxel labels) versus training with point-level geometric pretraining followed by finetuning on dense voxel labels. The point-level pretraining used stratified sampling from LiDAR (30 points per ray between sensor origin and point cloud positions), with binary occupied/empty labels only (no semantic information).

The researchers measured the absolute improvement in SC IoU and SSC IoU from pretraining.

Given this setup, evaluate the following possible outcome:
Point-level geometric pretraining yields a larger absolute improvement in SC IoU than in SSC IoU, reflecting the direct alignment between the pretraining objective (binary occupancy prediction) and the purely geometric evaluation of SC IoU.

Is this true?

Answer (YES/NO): YES